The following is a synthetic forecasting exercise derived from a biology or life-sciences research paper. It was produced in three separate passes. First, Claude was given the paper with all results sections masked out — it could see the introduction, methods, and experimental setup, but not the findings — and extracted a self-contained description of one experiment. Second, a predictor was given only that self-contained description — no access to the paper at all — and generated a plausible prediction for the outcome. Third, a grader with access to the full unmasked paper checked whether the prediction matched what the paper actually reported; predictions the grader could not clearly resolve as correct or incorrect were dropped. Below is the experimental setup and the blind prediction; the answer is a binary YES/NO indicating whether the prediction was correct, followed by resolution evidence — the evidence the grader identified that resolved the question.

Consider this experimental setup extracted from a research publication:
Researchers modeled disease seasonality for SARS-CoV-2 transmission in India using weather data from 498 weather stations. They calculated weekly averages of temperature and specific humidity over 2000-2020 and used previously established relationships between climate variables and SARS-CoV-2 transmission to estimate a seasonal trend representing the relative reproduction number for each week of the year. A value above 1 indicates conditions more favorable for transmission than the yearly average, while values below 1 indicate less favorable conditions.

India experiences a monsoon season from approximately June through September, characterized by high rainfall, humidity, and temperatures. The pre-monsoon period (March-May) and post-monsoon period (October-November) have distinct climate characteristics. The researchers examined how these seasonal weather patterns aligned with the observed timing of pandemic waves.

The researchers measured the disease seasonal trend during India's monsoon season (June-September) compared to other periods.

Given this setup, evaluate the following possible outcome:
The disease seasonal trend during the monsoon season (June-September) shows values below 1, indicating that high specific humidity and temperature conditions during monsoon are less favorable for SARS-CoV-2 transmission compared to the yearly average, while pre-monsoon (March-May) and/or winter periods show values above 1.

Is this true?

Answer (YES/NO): NO